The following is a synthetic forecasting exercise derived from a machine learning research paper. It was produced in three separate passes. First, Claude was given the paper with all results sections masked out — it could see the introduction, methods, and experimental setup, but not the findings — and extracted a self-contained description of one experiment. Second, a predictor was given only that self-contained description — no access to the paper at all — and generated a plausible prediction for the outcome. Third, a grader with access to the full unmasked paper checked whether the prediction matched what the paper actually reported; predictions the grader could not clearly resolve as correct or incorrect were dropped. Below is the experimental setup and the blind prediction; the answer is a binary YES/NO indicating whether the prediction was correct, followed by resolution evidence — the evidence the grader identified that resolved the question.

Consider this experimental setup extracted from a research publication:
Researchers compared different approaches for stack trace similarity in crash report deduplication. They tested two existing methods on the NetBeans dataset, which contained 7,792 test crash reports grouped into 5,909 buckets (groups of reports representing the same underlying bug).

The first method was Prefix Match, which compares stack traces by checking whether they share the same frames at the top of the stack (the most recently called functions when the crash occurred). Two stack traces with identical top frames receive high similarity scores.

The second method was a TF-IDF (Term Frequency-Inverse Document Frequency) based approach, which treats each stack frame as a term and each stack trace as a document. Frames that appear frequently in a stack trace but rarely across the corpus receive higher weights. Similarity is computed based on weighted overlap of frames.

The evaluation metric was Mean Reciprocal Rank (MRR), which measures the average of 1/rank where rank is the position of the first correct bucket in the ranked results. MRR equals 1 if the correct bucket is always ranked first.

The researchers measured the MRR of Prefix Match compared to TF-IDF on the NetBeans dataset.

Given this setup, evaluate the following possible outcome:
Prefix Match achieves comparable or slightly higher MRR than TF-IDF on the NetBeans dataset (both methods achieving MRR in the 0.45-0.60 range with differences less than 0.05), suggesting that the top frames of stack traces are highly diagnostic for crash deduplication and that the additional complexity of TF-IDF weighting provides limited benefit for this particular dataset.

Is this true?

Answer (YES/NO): NO